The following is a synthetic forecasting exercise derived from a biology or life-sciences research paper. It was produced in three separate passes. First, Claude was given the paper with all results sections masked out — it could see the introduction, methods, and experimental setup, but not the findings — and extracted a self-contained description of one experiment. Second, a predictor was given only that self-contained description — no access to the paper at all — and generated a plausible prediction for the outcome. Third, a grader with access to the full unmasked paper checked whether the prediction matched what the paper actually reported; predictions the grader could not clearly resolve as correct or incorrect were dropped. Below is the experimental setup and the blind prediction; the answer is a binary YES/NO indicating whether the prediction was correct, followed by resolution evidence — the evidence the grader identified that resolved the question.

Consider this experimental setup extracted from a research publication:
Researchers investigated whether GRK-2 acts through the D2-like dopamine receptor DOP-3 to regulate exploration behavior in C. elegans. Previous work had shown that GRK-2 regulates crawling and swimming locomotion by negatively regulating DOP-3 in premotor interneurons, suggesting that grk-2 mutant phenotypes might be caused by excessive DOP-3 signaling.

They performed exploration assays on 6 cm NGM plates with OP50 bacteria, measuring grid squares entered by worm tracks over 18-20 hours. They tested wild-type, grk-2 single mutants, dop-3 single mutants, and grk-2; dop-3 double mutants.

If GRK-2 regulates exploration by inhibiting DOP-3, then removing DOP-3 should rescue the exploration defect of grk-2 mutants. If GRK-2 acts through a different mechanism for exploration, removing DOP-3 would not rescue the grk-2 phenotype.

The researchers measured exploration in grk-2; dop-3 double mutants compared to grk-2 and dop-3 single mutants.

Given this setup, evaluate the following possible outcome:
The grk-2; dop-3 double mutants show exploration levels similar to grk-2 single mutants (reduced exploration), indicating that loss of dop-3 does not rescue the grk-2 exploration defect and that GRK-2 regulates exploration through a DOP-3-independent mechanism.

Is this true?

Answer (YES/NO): YES